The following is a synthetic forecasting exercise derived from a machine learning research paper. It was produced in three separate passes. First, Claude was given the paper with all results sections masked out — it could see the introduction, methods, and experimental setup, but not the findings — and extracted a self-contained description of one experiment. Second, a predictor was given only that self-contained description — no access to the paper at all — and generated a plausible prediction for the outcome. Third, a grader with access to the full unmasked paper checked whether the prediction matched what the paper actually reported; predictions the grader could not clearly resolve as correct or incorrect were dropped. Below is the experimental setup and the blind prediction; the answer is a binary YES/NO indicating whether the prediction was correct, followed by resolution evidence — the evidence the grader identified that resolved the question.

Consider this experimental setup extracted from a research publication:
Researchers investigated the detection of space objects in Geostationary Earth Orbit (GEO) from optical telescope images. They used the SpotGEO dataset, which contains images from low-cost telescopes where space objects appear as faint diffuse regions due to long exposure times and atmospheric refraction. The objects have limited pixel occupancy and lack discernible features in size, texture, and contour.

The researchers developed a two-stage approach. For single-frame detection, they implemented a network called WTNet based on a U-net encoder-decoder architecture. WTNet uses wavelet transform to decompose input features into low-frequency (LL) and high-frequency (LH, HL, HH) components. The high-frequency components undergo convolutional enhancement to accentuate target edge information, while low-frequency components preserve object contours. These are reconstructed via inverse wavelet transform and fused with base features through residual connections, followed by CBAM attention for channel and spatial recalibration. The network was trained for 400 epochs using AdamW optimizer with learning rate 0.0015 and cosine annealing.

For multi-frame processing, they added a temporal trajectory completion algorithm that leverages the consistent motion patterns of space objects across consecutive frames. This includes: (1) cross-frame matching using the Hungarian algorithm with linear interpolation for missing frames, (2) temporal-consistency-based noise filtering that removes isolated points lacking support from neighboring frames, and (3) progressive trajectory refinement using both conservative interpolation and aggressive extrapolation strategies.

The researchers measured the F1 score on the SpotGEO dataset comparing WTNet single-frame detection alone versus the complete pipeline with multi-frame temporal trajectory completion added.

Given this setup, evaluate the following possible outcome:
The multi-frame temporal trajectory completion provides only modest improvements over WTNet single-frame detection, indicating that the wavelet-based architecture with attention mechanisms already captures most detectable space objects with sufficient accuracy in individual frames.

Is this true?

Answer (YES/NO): NO